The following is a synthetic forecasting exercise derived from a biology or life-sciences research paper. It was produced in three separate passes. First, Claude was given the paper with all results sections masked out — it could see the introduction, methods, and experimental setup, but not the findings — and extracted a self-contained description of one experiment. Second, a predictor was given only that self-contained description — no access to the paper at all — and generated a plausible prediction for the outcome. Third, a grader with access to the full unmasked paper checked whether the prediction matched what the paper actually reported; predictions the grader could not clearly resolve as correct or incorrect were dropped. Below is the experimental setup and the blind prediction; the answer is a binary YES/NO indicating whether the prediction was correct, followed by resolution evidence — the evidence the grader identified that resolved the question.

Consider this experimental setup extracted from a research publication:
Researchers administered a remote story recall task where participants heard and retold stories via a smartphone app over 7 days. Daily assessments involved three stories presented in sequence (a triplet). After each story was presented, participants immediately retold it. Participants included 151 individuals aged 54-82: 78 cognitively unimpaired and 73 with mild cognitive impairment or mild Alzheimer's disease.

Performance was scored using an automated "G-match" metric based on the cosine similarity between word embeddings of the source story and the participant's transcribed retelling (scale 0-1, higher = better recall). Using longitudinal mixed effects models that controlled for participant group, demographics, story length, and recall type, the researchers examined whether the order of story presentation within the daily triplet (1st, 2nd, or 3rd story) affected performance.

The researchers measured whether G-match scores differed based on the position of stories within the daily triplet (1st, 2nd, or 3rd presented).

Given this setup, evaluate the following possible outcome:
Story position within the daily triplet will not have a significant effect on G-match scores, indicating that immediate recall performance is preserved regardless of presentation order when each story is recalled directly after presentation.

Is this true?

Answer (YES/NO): NO